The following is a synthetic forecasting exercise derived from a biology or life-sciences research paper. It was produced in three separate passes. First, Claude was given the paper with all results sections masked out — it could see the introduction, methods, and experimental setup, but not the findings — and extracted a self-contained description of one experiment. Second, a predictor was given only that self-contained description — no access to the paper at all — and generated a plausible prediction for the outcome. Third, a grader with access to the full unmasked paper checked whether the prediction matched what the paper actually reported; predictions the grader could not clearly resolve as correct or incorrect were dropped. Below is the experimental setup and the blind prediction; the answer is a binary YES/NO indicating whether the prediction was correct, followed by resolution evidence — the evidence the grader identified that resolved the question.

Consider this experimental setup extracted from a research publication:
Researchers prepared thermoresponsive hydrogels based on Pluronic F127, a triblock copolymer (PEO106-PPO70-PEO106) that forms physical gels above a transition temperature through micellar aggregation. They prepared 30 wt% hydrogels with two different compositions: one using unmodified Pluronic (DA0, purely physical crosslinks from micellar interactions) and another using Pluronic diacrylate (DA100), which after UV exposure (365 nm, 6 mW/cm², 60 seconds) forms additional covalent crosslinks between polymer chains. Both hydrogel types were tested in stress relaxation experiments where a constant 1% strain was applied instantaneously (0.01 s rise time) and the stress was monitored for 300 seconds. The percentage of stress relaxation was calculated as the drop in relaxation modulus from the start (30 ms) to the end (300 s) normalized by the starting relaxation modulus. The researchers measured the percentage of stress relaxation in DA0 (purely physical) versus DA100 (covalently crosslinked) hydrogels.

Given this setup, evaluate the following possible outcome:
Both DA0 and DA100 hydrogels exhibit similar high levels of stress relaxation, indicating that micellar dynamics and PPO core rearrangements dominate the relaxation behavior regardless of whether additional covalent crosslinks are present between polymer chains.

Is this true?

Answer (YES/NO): NO